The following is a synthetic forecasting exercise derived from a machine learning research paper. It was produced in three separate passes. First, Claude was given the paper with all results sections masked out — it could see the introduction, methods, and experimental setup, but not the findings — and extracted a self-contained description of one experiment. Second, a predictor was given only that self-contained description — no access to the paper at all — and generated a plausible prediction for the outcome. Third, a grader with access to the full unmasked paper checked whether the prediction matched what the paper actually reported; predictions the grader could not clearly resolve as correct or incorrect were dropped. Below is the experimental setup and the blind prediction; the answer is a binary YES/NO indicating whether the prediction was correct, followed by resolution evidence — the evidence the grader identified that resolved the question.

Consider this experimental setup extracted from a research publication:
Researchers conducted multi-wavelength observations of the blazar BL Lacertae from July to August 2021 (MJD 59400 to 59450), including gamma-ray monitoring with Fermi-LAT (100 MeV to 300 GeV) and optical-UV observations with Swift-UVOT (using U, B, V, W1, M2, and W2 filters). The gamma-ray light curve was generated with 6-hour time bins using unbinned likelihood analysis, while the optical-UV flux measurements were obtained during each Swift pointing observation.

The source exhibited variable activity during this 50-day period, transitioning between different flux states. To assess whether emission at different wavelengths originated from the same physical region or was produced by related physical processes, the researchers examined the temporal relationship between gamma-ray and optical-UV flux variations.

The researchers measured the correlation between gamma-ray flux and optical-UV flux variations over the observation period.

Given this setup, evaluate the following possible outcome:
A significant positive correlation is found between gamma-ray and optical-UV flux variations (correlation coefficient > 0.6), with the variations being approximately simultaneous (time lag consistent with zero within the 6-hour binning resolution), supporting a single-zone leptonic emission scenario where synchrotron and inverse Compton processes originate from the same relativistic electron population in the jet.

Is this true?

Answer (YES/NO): NO